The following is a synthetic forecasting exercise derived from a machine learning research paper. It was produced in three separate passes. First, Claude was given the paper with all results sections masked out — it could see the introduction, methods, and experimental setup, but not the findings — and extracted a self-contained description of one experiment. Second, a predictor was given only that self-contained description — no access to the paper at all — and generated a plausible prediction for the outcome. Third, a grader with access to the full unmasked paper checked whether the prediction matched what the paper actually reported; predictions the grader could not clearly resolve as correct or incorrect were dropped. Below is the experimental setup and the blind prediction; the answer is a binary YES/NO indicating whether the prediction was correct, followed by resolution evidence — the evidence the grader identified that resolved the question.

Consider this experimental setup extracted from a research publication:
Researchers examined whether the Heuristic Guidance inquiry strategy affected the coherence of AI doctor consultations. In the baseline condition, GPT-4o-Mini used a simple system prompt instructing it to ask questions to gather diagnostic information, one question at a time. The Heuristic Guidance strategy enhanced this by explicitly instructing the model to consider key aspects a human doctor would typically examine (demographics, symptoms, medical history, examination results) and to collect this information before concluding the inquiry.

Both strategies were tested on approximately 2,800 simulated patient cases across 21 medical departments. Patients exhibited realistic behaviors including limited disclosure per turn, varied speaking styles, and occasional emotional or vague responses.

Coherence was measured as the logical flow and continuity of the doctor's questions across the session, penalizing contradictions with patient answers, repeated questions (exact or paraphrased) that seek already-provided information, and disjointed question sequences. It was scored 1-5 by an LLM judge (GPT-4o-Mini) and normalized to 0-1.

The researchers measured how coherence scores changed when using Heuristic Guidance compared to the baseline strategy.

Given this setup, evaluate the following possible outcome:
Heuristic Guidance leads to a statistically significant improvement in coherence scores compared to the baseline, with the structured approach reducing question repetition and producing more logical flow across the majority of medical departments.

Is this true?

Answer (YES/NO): NO